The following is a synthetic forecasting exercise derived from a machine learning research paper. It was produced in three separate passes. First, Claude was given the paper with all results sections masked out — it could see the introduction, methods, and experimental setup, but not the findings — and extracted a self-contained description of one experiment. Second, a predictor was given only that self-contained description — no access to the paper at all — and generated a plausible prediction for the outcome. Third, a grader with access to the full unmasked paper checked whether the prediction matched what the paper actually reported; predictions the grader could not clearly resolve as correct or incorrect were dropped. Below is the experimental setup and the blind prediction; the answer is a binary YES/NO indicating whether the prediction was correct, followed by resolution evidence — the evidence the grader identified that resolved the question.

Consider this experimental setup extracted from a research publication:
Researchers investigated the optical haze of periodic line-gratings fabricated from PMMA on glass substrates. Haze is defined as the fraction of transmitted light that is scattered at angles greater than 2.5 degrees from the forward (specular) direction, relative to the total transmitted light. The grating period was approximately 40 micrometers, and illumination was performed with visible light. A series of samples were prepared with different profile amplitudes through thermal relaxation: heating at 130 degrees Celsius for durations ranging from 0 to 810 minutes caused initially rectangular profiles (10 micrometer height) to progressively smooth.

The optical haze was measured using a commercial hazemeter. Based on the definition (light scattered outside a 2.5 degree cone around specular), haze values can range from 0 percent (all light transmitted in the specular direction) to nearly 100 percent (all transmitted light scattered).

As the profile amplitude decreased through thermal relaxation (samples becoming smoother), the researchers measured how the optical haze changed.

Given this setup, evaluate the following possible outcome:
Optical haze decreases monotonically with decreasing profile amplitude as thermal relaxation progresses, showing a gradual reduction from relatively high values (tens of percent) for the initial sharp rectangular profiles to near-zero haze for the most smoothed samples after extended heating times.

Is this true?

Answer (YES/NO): NO